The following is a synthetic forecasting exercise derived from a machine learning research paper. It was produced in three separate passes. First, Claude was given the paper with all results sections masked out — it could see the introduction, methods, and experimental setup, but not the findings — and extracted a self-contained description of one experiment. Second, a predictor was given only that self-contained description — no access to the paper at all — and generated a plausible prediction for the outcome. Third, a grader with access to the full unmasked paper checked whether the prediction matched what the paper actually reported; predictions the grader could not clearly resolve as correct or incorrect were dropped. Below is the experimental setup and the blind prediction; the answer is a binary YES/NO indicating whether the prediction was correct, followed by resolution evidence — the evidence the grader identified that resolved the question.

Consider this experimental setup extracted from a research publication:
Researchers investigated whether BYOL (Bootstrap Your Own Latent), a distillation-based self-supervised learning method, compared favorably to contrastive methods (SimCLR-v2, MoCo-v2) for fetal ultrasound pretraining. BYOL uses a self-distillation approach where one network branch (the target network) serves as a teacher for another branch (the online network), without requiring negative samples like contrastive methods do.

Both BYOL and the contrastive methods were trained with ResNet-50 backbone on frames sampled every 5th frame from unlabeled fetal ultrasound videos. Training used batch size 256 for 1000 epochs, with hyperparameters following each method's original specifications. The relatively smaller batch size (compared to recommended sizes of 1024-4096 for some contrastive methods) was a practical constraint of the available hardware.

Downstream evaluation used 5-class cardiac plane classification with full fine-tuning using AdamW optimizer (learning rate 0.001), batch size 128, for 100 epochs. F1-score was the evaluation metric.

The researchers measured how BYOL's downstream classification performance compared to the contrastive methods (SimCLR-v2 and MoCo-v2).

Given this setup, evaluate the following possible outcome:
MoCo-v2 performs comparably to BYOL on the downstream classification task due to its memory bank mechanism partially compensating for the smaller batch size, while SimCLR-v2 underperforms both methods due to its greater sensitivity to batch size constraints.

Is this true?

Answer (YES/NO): NO